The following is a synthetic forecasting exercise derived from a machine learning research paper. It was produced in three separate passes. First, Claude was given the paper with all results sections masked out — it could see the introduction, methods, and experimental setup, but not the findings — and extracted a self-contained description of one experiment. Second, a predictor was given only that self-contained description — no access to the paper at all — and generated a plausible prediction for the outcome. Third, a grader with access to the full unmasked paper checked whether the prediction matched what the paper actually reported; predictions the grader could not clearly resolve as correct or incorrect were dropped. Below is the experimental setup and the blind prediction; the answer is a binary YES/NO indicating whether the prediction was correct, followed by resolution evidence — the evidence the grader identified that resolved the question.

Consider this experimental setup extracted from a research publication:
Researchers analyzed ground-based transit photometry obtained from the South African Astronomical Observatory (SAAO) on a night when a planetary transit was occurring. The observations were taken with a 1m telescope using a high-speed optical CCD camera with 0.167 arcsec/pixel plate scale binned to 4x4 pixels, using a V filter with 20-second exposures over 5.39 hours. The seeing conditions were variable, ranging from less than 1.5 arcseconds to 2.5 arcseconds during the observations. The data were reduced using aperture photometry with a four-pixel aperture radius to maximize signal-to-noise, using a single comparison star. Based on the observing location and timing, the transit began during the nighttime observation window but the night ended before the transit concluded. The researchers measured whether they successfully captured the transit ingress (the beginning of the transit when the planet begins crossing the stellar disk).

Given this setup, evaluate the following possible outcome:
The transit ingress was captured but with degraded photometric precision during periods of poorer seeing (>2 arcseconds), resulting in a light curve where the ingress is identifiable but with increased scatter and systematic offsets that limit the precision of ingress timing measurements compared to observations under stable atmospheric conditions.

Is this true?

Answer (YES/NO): NO